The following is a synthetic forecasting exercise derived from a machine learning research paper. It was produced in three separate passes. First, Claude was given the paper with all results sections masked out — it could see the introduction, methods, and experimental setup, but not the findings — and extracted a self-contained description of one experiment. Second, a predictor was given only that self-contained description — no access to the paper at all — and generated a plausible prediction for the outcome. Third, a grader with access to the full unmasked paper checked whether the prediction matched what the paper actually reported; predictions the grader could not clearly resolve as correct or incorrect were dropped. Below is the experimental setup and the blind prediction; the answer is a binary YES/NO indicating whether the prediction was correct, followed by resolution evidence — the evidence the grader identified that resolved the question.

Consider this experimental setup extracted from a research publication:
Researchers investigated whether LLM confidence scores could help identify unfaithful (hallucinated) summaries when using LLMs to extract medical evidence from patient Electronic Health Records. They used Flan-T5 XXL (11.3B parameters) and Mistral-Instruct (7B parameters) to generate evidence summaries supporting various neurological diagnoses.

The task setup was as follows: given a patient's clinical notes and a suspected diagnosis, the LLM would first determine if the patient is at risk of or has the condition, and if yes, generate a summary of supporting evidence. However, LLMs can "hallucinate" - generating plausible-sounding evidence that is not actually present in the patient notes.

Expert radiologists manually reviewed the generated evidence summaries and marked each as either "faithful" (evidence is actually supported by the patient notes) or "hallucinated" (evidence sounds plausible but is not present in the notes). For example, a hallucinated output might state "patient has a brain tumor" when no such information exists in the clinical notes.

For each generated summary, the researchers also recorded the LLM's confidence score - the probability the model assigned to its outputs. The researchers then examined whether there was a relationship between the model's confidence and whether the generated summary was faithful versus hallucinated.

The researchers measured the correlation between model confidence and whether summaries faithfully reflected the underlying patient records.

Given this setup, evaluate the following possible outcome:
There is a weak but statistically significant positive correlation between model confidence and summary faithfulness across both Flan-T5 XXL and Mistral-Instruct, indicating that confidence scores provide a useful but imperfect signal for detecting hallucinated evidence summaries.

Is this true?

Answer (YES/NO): NO